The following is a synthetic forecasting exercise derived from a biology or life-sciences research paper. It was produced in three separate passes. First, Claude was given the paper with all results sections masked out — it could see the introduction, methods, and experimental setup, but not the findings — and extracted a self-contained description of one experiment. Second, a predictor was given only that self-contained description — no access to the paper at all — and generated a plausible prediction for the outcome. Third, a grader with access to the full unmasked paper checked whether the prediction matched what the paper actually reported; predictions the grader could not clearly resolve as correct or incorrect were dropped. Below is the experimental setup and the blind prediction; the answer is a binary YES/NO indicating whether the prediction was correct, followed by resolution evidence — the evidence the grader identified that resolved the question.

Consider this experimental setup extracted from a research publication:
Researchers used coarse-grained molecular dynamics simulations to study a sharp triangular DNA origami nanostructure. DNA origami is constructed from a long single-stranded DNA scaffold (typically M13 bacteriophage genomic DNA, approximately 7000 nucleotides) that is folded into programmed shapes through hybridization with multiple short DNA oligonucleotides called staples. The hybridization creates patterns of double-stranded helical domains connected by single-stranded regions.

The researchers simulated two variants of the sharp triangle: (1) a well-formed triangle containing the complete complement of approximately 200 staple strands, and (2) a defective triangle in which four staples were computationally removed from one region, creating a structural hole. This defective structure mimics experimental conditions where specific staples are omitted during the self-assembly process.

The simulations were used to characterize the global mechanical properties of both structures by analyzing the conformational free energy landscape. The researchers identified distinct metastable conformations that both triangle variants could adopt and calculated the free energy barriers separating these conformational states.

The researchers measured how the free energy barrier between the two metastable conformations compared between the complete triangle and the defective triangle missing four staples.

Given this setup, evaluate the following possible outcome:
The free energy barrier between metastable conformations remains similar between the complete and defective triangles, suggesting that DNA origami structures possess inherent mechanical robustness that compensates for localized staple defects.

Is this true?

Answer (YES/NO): NO